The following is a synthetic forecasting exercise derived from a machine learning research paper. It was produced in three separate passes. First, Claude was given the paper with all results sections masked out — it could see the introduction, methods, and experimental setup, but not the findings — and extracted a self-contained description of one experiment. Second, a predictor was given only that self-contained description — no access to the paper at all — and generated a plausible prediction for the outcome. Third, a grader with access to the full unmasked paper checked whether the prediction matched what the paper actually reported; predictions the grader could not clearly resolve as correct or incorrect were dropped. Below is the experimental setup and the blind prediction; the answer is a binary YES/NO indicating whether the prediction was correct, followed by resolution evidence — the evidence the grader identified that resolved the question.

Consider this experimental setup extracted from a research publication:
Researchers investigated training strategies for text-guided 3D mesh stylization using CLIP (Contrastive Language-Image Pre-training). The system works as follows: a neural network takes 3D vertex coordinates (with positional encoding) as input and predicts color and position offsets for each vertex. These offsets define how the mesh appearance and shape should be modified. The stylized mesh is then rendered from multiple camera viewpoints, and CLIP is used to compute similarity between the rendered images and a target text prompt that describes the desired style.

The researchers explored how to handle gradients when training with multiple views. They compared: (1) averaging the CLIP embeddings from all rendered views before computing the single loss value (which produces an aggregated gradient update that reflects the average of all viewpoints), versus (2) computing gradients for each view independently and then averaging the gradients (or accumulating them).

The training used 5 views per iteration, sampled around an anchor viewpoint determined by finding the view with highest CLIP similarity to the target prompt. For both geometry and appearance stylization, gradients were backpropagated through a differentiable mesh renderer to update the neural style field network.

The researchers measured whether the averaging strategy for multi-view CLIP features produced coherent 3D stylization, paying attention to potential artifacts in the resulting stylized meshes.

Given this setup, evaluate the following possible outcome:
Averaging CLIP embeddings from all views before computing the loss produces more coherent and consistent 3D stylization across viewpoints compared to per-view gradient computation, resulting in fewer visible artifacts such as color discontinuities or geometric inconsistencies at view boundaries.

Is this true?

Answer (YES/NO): NO